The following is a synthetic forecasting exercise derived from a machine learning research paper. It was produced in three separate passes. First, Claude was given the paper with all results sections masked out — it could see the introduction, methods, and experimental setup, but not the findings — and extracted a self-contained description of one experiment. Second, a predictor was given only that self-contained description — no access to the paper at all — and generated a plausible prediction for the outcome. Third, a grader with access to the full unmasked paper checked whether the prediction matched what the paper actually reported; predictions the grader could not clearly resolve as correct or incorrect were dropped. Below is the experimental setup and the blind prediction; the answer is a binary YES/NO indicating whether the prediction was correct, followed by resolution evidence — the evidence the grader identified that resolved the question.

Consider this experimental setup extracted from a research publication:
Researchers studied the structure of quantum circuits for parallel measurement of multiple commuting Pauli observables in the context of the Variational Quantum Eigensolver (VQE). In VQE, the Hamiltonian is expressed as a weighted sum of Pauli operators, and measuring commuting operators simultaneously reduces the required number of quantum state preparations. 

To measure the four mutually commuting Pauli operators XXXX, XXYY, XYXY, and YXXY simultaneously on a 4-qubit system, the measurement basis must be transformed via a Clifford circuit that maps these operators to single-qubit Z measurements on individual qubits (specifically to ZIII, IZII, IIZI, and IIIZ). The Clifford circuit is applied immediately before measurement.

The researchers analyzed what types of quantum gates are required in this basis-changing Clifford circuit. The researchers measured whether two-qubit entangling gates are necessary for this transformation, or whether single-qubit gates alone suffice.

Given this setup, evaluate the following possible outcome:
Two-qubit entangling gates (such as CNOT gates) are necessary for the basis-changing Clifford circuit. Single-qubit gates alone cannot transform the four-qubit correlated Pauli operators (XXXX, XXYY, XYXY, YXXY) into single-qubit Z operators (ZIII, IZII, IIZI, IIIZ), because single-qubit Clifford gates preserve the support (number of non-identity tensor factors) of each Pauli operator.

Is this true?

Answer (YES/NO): YES